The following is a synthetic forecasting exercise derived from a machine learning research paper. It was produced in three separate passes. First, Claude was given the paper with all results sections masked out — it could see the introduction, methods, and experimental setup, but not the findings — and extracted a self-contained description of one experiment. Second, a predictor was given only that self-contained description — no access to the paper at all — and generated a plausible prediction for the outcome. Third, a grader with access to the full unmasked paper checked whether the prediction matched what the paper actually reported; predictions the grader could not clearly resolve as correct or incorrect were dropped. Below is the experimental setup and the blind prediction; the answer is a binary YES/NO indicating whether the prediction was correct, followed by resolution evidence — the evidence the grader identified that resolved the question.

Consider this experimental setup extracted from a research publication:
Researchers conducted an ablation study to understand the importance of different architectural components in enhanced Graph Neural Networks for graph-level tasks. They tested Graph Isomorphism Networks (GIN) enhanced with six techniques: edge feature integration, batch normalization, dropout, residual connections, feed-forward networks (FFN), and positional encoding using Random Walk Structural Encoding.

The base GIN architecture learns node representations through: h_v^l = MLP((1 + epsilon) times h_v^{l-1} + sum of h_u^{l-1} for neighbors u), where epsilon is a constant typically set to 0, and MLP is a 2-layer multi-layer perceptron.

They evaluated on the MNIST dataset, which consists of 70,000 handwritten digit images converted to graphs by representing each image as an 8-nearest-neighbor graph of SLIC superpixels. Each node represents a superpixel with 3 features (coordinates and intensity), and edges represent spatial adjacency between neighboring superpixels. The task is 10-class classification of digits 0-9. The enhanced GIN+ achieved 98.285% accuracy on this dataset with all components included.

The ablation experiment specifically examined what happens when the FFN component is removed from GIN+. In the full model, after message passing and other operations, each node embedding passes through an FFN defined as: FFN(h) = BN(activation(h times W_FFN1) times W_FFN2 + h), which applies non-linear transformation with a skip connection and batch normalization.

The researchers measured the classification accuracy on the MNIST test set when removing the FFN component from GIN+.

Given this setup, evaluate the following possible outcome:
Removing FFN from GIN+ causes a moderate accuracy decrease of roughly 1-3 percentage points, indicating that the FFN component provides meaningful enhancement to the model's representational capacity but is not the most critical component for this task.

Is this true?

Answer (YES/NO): NO